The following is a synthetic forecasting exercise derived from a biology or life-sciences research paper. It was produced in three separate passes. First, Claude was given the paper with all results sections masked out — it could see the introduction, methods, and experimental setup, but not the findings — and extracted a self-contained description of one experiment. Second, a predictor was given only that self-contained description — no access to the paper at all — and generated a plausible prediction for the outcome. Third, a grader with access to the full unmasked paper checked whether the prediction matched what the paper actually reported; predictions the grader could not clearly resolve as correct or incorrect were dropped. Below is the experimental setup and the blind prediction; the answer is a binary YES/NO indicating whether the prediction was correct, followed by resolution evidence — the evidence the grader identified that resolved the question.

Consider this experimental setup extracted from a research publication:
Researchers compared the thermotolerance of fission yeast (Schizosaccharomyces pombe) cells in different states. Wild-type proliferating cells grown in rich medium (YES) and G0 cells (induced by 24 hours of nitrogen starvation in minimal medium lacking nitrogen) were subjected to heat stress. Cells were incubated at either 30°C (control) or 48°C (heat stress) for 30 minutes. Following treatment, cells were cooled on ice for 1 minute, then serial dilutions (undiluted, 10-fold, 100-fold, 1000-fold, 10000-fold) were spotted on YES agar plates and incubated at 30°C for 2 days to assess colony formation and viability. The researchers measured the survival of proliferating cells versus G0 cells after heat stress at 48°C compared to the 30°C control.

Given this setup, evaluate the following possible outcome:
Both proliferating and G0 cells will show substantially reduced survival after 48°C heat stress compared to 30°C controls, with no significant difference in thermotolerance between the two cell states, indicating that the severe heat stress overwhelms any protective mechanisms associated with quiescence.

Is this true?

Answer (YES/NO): NO